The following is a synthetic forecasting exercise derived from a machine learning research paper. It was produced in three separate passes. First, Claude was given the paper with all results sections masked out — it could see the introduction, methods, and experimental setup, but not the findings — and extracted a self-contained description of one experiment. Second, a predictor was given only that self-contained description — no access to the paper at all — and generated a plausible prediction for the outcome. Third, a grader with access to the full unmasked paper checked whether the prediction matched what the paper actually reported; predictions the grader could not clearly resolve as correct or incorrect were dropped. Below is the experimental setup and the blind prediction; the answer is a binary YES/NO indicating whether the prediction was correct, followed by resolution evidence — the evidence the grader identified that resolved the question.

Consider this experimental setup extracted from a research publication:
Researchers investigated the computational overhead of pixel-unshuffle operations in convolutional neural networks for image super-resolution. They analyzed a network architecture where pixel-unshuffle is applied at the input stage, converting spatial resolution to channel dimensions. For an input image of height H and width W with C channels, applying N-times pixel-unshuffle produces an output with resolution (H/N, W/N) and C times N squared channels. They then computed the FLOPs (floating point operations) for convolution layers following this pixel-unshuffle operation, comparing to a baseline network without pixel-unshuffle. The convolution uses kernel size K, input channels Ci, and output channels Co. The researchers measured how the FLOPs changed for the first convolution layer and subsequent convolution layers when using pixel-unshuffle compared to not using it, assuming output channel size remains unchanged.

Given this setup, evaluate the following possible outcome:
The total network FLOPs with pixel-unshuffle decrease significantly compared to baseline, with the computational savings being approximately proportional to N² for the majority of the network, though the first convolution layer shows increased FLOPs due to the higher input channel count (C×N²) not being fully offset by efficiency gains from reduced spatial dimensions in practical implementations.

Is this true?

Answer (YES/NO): NO